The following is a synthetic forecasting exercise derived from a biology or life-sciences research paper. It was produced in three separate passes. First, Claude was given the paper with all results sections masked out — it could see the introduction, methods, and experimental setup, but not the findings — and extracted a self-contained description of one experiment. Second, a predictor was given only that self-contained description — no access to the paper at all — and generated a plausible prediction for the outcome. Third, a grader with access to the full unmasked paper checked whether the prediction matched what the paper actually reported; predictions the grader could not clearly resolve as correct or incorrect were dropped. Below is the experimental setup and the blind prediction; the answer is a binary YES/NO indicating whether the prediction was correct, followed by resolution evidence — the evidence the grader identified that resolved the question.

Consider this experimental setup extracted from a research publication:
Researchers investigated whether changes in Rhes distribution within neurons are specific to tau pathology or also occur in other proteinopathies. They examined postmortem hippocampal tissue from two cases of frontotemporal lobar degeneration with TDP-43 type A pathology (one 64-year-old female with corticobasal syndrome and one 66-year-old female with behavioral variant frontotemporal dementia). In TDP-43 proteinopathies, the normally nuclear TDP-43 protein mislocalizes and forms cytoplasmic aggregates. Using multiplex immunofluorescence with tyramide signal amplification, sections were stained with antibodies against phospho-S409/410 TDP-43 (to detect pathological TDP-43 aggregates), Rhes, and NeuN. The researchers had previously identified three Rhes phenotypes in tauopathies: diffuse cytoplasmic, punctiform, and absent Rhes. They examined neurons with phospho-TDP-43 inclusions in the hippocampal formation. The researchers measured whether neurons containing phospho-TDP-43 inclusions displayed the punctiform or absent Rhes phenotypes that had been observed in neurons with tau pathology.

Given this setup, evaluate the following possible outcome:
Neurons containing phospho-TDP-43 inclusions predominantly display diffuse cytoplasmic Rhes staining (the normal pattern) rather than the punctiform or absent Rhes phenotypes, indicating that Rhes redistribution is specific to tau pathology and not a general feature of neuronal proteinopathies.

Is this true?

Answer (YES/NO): YES